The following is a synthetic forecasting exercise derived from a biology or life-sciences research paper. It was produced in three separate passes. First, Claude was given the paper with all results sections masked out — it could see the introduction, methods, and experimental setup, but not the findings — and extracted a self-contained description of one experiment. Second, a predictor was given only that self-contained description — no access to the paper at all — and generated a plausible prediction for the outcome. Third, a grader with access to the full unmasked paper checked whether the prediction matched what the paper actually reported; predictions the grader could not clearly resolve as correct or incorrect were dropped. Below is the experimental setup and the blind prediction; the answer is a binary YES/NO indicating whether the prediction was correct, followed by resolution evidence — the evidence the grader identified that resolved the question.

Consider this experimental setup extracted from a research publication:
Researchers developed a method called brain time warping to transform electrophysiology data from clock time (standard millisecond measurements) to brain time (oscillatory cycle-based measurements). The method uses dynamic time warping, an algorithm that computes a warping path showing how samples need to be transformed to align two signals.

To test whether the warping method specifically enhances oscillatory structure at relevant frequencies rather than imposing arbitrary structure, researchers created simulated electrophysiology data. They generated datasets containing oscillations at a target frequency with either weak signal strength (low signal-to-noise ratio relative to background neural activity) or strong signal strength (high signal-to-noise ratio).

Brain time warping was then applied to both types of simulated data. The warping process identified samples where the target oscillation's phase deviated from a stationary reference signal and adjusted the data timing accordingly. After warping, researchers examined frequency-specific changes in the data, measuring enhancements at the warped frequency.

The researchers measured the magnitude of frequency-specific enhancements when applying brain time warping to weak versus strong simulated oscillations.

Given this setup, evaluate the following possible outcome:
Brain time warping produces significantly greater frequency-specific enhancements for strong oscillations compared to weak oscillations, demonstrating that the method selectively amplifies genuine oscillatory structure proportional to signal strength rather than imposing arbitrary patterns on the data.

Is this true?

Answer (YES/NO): YES